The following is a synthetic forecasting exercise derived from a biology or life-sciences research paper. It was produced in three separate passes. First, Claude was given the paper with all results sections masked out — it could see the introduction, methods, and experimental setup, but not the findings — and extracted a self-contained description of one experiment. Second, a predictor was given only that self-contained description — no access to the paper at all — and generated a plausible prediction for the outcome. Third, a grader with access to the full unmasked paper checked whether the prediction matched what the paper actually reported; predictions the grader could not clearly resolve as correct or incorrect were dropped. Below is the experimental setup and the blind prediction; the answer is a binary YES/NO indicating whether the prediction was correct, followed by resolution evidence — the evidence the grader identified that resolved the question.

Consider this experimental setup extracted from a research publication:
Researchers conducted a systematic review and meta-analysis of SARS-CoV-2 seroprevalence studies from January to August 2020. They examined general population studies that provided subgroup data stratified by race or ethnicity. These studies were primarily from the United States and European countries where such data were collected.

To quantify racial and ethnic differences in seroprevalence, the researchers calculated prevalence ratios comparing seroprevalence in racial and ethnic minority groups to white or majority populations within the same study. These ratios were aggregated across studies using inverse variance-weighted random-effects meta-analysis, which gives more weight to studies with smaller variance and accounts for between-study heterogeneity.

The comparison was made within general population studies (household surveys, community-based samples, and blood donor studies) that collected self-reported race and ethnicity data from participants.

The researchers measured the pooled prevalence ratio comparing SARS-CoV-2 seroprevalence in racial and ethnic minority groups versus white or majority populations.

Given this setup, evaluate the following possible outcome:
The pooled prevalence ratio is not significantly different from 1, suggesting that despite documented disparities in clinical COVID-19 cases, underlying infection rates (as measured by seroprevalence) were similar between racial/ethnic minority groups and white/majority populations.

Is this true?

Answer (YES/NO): NO